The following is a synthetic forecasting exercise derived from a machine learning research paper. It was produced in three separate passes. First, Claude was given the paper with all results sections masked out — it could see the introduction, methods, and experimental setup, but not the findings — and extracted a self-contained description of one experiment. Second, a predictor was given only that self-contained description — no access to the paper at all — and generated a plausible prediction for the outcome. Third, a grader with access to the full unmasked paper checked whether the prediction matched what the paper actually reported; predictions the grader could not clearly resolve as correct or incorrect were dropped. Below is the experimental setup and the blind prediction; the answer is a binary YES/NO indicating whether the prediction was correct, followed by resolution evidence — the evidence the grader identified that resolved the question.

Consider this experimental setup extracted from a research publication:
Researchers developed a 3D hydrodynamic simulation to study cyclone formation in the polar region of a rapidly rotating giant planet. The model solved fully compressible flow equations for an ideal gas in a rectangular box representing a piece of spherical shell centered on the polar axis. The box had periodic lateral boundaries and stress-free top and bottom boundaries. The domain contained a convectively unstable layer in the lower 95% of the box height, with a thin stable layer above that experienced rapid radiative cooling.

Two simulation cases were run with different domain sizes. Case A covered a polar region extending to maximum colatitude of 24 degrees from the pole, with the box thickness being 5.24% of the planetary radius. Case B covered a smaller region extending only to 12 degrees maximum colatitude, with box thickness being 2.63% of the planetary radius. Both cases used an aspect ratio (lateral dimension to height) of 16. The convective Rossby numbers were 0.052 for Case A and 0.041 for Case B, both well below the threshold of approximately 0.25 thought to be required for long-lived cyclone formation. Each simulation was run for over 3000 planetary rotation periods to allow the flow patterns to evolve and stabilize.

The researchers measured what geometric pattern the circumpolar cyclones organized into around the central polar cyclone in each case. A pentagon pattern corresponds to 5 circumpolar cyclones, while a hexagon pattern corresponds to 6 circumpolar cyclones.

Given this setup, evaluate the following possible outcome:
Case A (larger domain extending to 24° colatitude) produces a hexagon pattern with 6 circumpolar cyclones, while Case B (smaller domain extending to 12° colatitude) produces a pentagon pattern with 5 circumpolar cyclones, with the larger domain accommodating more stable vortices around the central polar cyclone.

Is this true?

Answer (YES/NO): NO